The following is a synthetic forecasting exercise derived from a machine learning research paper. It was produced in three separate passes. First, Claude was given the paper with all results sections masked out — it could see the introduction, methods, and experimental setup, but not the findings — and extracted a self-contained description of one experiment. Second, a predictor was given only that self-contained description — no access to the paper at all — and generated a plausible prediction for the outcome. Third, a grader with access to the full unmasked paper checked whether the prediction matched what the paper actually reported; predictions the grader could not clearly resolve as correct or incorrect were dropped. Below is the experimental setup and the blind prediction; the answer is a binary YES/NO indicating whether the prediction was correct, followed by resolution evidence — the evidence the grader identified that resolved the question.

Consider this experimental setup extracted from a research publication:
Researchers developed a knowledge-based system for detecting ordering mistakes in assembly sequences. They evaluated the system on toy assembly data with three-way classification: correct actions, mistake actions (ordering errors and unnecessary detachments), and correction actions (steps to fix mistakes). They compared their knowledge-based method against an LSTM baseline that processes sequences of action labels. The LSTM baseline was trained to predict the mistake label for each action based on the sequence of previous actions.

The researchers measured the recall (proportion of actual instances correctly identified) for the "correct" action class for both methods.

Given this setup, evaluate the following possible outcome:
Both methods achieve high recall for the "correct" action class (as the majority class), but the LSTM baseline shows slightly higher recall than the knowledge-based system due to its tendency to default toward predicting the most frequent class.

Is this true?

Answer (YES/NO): YES